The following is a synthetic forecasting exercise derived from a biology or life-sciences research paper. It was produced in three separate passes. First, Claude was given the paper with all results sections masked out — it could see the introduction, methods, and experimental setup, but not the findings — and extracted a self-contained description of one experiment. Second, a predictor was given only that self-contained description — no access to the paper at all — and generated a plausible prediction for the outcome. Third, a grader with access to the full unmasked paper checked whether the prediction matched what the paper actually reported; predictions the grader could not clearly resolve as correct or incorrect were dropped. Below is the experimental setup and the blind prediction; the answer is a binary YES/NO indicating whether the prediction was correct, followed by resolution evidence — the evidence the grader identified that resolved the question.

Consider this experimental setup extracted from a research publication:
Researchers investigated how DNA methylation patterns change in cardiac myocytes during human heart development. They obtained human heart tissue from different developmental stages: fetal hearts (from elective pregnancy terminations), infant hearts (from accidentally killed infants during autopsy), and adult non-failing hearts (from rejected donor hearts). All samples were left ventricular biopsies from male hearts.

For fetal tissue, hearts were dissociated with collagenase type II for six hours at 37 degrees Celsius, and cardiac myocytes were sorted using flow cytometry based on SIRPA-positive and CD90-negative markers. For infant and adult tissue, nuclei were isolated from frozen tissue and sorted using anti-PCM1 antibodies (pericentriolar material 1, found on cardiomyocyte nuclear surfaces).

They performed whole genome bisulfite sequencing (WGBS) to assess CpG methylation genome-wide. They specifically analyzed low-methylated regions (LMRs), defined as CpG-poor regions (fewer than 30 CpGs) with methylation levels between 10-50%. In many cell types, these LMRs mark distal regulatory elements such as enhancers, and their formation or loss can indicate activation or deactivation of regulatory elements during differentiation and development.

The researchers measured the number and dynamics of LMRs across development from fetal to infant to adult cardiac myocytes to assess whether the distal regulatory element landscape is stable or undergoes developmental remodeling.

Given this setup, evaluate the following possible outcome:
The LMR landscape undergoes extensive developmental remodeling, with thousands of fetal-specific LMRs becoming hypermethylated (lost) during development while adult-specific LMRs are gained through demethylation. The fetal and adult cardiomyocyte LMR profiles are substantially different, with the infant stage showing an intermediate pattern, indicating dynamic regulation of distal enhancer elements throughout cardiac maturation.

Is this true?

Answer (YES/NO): YES